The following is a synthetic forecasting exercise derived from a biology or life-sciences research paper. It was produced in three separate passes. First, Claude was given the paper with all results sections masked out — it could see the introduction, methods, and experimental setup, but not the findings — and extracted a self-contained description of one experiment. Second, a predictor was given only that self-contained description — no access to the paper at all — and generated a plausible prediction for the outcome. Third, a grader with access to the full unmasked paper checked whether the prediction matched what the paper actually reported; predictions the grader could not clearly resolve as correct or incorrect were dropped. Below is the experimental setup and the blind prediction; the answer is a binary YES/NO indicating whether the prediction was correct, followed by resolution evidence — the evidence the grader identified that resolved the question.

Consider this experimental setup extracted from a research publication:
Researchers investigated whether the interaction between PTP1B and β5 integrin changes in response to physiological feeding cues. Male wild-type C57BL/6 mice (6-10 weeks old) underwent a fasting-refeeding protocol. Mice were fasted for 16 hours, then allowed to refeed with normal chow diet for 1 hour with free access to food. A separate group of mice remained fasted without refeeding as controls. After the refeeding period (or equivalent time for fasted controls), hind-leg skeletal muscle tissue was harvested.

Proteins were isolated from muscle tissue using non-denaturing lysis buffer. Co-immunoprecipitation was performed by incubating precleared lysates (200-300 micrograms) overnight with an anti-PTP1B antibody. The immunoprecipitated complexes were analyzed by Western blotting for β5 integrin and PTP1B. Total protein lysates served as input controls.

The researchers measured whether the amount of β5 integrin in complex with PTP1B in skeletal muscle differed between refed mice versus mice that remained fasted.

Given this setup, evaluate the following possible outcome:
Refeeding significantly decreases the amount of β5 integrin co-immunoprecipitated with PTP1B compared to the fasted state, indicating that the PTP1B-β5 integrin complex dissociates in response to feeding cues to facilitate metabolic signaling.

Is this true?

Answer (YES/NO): NO